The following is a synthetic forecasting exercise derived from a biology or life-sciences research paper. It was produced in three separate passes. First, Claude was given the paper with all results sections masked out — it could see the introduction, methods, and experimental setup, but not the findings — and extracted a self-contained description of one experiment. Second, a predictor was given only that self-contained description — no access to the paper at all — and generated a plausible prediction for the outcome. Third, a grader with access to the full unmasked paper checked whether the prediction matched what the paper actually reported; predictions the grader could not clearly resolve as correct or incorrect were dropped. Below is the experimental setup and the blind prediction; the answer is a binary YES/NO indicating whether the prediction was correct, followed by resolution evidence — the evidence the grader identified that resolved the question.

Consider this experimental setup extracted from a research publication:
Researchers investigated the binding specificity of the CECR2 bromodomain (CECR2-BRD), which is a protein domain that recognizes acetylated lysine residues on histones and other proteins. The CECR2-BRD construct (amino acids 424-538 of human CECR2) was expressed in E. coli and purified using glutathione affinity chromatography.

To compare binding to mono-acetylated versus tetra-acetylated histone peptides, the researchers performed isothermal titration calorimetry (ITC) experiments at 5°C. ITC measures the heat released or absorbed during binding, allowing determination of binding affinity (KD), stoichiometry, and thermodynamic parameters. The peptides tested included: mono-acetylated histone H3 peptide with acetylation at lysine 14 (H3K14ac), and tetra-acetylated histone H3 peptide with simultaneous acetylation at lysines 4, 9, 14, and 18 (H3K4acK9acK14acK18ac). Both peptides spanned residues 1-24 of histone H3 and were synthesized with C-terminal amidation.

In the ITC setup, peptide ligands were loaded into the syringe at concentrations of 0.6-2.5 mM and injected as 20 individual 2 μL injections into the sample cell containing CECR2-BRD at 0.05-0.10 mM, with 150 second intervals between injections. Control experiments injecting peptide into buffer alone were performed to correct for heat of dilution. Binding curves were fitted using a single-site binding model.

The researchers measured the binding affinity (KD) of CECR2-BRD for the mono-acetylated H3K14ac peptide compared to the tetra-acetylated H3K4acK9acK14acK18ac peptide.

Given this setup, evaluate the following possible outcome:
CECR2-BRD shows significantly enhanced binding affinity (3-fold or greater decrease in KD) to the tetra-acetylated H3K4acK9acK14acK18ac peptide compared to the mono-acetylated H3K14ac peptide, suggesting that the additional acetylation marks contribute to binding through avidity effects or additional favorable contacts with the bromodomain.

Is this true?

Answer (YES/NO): NO